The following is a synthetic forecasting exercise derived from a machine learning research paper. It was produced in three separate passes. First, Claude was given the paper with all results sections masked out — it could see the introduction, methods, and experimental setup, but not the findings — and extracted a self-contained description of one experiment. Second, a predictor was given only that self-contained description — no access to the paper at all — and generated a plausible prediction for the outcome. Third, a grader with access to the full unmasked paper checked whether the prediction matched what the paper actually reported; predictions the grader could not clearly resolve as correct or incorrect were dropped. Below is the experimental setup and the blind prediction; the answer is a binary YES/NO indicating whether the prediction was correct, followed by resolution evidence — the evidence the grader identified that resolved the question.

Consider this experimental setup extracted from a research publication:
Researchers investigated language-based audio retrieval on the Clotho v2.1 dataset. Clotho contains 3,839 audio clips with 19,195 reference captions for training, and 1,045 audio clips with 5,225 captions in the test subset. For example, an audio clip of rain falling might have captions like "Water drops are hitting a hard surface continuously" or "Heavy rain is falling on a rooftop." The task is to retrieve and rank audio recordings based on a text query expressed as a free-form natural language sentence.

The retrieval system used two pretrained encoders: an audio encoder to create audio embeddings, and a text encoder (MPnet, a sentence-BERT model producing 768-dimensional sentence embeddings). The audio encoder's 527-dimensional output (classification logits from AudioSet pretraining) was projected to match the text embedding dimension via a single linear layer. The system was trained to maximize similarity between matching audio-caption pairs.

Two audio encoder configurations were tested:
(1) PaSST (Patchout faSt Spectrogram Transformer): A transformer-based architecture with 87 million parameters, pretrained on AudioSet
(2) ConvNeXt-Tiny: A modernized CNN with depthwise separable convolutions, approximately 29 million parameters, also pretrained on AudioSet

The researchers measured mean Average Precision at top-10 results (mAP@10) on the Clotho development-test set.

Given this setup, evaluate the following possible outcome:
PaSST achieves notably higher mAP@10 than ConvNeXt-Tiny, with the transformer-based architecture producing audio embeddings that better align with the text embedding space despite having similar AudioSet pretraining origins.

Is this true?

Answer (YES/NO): NO